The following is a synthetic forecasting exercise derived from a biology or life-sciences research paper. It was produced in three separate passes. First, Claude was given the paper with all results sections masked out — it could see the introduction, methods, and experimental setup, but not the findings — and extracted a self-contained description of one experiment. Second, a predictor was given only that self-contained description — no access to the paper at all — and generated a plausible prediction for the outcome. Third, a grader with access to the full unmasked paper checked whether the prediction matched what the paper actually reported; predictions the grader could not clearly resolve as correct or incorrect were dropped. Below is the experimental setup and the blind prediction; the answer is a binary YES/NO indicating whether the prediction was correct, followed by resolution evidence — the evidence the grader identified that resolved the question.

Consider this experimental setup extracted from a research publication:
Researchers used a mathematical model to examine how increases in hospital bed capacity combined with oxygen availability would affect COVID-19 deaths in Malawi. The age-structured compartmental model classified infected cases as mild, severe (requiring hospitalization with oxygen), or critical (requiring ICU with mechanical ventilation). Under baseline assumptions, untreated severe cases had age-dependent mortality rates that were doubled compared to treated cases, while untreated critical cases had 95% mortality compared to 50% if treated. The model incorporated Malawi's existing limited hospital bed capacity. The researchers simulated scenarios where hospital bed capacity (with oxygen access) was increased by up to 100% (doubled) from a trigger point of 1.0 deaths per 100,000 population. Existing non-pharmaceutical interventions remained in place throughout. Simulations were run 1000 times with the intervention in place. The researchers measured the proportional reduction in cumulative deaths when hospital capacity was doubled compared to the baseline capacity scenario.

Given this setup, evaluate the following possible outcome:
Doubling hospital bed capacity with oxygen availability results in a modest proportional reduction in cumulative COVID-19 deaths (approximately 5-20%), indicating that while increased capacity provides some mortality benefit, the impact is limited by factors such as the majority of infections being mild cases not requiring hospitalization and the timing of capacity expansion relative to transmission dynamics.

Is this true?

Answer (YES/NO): YES